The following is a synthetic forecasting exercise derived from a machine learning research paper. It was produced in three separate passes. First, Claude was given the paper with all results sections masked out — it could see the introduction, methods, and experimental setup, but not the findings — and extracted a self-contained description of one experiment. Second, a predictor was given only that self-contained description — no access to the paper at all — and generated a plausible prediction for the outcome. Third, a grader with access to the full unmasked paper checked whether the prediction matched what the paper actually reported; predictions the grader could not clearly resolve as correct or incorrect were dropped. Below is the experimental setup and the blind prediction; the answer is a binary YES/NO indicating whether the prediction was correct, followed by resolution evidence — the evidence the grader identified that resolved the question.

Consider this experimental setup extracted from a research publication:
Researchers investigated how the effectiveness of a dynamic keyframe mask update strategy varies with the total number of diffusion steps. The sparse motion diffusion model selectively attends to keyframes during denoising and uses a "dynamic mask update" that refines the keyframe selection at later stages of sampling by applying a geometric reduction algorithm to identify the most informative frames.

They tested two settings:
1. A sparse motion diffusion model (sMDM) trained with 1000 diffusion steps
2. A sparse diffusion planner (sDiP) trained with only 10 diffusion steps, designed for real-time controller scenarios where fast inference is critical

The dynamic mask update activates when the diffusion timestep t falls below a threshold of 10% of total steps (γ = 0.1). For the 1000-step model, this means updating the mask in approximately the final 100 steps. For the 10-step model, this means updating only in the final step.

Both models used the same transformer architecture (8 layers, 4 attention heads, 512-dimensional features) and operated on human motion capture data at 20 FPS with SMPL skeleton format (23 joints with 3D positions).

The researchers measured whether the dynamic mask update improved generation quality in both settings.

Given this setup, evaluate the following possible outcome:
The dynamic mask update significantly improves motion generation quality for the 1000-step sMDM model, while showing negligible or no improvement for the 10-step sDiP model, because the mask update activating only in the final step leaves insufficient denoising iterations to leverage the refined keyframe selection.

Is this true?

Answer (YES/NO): YES